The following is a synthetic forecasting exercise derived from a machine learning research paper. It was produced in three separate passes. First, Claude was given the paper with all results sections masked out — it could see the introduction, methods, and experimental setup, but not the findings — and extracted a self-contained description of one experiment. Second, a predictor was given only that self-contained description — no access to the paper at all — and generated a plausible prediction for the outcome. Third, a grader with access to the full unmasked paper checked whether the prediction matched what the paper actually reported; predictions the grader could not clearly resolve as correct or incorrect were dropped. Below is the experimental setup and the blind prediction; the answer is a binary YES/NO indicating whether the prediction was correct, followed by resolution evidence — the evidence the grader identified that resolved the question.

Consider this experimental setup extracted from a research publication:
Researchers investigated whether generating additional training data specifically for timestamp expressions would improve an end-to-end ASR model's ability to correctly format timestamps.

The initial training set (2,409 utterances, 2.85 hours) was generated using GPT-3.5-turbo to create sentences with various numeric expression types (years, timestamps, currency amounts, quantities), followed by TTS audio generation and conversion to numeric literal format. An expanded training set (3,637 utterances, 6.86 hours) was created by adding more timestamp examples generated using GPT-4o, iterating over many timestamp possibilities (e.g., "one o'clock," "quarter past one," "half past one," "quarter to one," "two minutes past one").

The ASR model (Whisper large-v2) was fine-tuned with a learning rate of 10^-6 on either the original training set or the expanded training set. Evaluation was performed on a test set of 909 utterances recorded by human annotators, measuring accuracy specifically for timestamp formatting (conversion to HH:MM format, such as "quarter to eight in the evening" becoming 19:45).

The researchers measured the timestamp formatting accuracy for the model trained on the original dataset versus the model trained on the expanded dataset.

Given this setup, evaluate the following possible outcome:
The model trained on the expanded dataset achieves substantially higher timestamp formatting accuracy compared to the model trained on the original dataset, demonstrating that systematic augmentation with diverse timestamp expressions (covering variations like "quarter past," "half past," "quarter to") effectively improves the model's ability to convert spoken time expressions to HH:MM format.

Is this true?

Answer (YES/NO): YES